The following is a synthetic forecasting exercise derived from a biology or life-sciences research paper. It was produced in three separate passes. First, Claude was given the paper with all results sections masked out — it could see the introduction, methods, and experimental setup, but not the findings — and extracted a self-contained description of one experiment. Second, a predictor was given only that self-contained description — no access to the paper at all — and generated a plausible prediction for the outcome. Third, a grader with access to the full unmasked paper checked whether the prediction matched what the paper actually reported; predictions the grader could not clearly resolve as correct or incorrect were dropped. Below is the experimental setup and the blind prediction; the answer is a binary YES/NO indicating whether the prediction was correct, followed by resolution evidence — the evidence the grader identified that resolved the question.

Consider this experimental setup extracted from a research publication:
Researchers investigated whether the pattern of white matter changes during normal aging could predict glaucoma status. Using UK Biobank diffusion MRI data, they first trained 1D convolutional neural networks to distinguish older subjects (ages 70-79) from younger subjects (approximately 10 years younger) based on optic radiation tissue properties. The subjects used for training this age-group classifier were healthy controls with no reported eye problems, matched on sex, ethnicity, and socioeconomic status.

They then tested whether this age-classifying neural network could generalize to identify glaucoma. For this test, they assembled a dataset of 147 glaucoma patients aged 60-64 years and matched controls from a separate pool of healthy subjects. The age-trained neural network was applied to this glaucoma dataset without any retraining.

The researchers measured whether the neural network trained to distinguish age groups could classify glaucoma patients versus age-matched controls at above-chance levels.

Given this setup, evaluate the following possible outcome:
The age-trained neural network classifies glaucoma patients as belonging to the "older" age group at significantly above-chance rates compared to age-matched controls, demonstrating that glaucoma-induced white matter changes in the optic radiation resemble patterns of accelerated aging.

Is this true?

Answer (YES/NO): NO